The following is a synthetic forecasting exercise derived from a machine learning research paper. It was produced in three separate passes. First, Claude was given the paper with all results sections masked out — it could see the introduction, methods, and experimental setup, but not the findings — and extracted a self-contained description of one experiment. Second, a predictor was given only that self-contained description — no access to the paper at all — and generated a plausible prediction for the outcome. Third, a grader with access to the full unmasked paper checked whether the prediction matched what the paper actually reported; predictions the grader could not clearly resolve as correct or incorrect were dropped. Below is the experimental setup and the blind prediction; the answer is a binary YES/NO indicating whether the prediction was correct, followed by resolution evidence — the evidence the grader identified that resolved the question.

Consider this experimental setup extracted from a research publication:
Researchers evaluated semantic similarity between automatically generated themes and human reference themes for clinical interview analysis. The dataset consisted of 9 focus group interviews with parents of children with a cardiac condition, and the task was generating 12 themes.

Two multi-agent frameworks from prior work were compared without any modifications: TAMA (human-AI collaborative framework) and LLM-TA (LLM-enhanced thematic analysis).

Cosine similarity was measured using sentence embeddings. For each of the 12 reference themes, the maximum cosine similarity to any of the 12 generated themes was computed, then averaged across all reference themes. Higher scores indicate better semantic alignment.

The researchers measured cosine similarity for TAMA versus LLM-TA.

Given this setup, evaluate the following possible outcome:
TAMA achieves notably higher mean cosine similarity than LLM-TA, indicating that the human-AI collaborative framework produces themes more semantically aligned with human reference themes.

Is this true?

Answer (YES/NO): NO